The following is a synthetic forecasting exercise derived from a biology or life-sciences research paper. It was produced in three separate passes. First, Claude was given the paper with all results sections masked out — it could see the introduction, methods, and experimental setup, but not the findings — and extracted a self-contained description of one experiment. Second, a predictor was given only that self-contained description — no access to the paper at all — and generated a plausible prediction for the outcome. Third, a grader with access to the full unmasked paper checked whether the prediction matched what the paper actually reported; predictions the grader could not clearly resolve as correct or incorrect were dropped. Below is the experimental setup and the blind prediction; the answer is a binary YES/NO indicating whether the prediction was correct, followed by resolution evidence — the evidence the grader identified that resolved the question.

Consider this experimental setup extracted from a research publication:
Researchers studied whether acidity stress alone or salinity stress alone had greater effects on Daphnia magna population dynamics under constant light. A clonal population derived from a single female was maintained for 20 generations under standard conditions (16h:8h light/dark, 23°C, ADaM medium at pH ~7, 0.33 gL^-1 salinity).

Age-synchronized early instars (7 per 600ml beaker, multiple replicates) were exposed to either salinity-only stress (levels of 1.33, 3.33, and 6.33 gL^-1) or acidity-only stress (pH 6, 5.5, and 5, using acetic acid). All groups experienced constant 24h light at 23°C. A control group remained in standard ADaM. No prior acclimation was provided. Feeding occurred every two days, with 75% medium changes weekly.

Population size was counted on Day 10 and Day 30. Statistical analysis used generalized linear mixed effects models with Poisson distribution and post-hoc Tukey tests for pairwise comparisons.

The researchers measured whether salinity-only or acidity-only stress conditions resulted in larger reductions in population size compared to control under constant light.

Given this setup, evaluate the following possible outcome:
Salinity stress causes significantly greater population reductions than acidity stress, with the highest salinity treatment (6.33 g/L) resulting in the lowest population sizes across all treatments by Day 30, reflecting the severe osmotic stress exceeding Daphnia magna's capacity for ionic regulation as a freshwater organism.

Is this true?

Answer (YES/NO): NO